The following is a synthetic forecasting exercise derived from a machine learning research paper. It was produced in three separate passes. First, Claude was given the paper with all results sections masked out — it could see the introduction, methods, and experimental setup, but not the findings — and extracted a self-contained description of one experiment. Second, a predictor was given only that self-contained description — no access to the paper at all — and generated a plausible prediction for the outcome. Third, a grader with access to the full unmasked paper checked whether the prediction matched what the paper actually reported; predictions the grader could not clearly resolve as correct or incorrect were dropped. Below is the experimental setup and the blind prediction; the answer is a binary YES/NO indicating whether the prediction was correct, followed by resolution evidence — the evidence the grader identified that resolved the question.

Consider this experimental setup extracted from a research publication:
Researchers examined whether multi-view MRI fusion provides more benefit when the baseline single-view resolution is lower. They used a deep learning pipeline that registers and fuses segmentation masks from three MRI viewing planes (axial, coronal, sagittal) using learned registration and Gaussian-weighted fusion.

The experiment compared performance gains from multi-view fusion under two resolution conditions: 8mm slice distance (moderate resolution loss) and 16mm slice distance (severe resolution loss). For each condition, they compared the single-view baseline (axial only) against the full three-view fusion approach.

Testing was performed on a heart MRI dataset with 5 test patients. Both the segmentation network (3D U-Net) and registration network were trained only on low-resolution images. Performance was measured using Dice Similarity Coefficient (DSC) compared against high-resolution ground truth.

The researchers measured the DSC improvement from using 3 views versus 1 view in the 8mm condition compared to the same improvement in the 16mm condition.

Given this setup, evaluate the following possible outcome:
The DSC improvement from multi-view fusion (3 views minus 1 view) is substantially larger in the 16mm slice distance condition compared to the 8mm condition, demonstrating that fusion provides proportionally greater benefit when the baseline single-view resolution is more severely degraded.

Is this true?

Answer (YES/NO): YES